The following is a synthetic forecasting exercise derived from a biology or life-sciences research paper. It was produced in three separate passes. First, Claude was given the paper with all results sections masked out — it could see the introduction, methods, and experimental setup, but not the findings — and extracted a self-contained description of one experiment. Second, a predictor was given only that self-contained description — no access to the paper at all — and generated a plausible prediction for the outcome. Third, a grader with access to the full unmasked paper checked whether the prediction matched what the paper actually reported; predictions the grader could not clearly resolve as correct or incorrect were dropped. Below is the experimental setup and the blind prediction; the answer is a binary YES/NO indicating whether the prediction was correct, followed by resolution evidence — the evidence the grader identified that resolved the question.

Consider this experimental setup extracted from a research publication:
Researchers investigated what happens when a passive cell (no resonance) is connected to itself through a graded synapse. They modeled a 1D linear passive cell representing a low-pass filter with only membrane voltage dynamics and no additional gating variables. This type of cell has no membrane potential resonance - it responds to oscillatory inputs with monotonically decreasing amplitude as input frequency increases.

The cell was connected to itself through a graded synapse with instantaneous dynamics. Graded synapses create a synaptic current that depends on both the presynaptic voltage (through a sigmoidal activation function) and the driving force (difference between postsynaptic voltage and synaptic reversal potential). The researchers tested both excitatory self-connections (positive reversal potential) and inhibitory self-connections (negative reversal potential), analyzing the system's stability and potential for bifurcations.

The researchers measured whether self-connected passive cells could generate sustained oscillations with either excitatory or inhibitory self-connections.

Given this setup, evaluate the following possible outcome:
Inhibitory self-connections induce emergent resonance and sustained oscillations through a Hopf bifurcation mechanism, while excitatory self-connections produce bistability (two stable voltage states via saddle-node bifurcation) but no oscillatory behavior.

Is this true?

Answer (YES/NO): NO